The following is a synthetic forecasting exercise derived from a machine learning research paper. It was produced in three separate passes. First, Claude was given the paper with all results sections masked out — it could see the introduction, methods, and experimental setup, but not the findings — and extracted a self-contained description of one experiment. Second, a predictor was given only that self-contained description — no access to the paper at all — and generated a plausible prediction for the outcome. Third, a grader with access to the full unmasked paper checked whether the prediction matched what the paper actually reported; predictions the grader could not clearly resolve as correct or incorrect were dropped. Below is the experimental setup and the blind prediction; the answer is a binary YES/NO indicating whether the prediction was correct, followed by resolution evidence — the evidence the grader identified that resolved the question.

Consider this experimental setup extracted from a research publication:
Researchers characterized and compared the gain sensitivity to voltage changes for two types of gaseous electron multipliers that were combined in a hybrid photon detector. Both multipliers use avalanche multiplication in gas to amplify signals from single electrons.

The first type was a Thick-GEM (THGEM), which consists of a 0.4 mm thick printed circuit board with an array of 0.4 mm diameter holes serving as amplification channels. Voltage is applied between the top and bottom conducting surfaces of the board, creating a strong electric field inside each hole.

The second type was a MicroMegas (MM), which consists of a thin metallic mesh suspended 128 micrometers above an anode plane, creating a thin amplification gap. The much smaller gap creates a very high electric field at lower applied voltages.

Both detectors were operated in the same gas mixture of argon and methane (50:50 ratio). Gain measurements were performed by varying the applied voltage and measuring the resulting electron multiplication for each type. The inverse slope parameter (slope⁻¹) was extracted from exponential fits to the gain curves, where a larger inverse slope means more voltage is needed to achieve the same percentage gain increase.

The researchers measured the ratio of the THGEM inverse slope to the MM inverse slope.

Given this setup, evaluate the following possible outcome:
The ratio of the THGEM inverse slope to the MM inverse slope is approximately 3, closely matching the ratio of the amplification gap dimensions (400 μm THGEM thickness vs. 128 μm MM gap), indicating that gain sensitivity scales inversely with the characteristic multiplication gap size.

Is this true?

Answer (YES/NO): NO